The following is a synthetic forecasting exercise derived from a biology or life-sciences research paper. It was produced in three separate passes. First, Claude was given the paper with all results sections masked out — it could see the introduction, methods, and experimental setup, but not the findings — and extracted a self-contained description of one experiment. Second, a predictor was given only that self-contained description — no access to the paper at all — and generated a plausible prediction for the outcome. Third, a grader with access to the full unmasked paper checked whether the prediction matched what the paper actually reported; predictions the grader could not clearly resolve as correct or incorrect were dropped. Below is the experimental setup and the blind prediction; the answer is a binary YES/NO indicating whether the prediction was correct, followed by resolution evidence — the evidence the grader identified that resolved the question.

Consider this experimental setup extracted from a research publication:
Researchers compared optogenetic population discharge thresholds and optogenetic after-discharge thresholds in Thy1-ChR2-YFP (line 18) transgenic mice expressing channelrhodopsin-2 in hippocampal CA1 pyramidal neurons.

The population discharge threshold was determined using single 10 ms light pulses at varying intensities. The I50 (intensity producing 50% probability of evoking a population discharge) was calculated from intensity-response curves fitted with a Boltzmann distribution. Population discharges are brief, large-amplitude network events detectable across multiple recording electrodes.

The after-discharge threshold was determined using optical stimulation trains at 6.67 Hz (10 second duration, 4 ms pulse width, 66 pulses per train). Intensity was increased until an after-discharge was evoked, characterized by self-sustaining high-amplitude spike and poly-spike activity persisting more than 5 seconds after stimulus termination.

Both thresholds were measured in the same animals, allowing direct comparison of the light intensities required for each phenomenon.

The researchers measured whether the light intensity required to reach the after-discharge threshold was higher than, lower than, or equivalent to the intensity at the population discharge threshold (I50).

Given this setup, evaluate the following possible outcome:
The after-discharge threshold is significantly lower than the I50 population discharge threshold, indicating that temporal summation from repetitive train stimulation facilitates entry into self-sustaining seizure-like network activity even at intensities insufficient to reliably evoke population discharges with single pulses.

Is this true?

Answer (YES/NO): NO